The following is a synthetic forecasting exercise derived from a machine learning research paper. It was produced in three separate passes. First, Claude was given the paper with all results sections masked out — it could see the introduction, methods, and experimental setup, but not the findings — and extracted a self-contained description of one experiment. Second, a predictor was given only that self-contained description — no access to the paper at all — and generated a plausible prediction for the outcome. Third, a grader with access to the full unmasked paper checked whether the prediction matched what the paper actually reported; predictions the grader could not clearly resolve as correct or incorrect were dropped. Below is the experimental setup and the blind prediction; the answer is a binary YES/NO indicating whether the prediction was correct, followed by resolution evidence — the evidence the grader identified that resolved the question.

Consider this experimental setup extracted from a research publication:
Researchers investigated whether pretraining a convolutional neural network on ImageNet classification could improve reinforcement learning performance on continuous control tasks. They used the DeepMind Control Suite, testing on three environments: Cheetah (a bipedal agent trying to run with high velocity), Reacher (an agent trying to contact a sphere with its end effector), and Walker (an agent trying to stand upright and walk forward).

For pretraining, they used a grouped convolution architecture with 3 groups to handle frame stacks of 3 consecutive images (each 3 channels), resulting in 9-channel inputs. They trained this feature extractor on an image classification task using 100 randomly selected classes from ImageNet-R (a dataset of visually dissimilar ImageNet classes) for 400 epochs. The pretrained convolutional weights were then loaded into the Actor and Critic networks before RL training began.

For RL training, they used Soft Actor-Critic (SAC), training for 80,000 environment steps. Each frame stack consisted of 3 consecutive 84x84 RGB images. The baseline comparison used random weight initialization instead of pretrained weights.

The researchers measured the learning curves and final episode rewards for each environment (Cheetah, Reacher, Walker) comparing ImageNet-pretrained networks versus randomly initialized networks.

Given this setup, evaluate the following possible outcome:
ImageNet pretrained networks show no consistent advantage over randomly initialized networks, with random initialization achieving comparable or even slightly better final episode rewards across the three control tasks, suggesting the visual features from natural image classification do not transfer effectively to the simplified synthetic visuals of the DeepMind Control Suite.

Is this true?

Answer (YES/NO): NO